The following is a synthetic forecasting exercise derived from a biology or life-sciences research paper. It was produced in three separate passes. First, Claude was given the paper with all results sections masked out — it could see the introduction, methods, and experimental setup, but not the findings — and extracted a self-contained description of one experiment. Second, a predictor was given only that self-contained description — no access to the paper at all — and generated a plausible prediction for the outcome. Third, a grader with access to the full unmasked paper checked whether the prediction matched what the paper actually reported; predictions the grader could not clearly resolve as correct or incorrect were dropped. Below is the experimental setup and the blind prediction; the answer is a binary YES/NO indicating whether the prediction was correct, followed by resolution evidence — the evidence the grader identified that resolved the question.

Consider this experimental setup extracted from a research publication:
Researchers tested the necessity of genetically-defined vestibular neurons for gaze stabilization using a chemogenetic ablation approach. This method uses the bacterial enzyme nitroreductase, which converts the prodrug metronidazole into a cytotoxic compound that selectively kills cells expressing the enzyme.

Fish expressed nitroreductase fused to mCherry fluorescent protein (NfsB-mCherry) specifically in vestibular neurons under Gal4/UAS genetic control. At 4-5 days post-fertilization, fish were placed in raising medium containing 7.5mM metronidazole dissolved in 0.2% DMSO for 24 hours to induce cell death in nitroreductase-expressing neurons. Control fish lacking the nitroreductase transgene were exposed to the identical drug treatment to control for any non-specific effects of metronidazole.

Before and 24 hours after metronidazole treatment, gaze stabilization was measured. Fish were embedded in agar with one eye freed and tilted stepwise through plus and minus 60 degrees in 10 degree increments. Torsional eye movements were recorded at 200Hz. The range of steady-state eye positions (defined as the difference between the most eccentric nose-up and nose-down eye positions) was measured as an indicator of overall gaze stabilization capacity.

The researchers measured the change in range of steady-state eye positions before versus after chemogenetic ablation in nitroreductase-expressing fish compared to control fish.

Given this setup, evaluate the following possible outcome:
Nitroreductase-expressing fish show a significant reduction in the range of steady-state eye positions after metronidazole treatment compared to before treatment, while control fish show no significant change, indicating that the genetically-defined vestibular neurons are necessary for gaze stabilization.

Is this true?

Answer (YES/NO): YES